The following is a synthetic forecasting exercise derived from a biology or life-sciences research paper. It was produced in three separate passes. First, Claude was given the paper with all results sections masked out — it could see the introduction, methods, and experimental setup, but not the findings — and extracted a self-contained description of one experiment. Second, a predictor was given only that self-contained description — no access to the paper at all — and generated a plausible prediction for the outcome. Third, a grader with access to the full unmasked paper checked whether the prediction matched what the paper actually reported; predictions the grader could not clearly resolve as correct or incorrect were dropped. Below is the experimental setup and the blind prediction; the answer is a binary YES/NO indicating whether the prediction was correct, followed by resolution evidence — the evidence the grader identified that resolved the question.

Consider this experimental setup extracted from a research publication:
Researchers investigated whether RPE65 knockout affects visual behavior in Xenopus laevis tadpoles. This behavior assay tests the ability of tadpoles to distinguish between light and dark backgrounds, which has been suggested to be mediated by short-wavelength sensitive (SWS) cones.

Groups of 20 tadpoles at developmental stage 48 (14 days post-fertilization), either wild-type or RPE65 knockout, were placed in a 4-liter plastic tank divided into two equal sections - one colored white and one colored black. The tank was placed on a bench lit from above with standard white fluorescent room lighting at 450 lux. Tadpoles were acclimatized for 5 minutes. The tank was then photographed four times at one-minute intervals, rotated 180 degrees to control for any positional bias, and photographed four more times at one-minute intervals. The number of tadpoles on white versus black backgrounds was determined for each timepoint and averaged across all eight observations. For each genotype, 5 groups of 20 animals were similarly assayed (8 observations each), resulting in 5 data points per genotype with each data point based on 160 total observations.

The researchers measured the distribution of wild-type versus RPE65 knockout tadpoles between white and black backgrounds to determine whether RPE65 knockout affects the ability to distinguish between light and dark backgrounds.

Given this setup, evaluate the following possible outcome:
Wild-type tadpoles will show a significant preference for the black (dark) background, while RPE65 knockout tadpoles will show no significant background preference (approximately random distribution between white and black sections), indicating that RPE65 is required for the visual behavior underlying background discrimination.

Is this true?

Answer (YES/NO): NO